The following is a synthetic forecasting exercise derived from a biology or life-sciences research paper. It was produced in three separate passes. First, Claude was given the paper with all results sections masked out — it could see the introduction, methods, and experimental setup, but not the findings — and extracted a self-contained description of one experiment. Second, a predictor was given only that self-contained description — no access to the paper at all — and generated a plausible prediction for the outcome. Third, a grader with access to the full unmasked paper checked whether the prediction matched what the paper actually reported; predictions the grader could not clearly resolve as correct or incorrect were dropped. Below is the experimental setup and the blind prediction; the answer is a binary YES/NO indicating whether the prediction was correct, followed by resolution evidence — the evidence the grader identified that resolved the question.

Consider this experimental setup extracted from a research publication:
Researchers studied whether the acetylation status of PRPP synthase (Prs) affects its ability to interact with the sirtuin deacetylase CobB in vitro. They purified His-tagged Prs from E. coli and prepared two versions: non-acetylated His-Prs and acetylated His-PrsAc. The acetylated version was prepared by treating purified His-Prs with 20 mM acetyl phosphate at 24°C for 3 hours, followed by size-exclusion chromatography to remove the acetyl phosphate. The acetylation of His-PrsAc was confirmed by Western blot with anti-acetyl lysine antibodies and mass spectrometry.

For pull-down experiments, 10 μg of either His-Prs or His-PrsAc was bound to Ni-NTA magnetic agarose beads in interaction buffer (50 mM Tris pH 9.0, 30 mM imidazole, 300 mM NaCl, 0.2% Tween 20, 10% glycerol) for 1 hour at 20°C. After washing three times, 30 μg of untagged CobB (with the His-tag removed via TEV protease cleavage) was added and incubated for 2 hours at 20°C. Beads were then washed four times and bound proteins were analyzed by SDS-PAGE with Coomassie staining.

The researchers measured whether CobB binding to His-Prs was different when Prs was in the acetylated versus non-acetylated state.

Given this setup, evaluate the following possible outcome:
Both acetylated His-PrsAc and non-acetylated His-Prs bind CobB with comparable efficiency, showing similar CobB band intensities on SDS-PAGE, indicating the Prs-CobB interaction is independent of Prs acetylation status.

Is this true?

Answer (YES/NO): YES